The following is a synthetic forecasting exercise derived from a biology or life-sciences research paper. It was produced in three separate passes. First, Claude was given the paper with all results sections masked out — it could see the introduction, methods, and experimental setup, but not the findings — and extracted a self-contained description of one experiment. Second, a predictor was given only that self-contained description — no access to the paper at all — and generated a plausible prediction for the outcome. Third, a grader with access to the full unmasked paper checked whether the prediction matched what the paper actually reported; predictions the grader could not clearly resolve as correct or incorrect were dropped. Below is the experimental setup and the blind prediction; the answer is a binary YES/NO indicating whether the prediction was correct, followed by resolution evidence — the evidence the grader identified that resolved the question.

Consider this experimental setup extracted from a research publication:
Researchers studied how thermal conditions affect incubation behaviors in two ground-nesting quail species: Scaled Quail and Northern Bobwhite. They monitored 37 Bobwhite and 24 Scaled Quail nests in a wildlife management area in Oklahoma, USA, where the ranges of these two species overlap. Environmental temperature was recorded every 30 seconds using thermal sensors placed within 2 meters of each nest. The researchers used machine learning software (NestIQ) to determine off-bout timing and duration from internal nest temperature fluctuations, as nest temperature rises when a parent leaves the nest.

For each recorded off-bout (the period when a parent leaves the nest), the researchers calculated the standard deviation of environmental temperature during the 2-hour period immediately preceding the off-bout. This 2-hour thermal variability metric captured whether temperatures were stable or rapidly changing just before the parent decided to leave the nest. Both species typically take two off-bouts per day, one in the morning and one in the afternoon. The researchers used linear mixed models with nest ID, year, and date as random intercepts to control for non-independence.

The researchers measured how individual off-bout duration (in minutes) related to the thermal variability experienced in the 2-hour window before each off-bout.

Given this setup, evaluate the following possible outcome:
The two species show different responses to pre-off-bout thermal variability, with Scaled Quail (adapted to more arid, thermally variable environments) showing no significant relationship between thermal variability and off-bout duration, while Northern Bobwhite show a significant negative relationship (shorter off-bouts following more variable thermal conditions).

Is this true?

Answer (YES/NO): NO